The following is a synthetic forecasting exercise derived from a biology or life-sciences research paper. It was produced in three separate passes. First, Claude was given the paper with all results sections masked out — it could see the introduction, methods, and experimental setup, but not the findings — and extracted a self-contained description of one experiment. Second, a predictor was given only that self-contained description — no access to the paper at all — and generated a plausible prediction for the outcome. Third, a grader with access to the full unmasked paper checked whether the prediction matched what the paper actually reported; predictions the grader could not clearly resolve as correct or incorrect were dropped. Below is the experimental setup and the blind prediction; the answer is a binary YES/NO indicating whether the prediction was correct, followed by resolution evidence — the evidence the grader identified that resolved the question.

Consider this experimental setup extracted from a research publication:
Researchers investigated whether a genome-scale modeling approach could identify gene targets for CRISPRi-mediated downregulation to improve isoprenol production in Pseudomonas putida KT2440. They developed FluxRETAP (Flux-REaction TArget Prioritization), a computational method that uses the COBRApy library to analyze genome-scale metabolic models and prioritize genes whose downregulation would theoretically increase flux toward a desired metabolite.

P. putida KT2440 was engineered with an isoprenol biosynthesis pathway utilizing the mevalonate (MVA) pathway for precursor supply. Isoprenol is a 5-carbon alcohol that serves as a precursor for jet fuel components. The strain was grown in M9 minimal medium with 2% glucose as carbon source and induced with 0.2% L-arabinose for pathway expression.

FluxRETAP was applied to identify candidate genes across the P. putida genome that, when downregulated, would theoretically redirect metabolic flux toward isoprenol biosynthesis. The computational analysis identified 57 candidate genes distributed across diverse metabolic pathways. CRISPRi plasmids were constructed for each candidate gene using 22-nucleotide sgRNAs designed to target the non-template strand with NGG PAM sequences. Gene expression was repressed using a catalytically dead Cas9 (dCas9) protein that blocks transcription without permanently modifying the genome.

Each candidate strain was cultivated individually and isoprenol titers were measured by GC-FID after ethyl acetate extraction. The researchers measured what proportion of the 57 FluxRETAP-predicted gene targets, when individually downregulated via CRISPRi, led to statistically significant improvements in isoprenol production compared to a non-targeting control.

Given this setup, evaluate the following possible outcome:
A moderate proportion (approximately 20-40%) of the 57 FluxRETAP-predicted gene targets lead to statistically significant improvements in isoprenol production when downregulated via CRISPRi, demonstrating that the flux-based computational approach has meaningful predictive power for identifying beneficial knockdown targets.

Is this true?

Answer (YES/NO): NO